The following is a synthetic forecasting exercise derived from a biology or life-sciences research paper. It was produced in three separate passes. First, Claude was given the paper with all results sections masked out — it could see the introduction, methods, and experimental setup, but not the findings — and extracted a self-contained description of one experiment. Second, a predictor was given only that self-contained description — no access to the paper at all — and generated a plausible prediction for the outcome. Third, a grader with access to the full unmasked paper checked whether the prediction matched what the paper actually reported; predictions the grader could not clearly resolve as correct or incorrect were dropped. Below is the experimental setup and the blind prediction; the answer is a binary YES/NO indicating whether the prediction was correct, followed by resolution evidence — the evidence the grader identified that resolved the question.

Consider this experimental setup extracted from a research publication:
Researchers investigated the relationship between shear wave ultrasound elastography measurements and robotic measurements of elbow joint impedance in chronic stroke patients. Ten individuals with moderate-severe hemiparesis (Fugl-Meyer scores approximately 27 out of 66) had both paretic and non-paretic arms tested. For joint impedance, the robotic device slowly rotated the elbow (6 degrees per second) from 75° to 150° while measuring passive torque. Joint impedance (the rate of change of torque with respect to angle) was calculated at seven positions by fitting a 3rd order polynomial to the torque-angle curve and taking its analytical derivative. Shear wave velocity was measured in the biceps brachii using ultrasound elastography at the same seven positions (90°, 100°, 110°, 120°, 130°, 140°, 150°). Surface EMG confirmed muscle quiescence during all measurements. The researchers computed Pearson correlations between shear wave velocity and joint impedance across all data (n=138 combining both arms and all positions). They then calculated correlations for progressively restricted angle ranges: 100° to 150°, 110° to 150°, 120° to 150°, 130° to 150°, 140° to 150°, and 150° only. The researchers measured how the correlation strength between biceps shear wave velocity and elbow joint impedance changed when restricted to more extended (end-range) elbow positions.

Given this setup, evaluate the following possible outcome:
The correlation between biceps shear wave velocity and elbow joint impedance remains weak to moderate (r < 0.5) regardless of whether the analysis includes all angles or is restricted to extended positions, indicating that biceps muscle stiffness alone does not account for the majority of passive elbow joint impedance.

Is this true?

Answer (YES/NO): YES